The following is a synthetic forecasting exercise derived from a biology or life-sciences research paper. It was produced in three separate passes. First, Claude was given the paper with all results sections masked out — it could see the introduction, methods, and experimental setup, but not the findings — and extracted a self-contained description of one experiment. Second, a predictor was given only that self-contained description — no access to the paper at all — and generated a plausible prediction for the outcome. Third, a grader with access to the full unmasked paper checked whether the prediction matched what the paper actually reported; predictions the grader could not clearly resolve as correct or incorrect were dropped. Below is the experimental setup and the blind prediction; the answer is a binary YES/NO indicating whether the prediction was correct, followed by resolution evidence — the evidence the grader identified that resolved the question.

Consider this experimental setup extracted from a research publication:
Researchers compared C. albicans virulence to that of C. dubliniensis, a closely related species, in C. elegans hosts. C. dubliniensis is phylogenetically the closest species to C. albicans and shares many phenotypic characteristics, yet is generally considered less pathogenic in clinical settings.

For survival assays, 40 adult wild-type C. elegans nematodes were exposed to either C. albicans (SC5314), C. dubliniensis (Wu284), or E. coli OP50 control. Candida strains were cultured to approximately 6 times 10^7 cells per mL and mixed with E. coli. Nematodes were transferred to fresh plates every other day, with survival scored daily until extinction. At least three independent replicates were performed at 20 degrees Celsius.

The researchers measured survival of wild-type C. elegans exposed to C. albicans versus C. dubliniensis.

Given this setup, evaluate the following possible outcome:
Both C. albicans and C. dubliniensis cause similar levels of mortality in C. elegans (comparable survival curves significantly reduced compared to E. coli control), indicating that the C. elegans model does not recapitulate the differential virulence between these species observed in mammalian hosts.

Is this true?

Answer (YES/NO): NO